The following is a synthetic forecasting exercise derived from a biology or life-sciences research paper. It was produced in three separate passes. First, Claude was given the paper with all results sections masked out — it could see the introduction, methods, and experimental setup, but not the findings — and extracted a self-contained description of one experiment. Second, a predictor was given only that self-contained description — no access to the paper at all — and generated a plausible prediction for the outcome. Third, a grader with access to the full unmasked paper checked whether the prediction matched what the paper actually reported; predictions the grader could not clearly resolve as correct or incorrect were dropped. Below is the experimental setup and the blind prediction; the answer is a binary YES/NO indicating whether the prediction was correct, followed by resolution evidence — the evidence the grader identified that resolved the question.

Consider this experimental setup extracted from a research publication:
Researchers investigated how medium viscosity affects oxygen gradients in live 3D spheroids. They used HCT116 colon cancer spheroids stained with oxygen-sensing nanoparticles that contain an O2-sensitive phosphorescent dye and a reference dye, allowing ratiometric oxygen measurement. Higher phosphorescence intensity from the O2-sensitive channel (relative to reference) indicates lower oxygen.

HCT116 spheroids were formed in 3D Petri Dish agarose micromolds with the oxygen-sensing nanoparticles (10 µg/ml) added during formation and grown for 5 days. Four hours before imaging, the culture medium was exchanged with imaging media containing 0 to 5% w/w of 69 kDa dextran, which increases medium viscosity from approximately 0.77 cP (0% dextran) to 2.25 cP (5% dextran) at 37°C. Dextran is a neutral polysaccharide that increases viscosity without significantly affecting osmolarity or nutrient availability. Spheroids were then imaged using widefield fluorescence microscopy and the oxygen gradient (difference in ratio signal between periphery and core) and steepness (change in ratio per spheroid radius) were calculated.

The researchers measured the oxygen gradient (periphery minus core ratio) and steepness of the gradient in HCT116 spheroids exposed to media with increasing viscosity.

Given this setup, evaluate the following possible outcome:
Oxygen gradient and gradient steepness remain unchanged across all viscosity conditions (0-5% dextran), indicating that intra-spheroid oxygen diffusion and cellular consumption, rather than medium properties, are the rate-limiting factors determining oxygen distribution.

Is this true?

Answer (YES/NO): NO